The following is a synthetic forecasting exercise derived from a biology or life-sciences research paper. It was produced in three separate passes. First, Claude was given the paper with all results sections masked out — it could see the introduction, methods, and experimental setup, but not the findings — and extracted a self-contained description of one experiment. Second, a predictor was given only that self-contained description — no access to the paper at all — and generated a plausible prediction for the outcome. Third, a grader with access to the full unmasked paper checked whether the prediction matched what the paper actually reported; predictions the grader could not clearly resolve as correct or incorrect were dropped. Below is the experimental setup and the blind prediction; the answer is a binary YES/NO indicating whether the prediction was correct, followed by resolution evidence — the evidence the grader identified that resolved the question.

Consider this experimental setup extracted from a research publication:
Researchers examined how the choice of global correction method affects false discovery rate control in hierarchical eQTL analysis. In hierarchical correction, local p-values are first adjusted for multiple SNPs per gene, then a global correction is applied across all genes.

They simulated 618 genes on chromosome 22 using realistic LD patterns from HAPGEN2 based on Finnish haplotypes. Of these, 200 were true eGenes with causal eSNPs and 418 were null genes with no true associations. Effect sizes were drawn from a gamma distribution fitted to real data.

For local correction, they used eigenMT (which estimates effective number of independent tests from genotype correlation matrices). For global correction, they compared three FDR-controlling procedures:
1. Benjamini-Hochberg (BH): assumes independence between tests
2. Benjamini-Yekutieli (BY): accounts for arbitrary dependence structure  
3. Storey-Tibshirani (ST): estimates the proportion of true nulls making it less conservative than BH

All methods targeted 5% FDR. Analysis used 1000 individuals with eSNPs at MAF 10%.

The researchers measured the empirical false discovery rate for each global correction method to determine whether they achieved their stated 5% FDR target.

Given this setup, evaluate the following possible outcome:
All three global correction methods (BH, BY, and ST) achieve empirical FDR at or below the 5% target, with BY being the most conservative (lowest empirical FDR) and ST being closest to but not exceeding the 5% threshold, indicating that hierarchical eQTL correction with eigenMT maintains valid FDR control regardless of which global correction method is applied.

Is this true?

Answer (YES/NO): YES